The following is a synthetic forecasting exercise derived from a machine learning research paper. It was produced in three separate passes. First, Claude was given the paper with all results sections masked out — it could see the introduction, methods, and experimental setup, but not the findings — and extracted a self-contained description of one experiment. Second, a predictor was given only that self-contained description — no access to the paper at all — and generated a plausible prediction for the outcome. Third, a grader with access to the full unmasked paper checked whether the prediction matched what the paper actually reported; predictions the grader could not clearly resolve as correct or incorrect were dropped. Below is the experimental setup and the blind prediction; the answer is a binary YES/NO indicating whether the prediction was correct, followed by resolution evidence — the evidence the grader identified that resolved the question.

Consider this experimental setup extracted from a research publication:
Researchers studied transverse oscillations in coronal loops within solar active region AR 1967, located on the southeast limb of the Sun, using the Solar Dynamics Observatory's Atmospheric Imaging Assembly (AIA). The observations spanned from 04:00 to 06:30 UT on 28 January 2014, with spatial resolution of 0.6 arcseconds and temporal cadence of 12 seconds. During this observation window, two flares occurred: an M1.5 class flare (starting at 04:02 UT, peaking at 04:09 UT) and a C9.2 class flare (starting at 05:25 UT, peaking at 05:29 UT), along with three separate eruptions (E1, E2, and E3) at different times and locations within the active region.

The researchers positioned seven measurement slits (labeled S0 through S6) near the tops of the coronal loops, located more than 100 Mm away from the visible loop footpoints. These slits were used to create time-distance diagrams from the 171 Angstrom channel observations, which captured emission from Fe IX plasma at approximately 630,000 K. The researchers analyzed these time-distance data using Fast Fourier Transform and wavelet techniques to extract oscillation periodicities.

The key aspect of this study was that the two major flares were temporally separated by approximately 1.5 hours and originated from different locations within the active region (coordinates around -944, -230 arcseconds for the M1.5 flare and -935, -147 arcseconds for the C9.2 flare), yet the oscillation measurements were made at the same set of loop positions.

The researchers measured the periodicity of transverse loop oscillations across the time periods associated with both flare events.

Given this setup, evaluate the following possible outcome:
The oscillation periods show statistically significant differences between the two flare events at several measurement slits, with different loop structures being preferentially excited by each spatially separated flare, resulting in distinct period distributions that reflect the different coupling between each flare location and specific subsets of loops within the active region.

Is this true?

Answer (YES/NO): NO